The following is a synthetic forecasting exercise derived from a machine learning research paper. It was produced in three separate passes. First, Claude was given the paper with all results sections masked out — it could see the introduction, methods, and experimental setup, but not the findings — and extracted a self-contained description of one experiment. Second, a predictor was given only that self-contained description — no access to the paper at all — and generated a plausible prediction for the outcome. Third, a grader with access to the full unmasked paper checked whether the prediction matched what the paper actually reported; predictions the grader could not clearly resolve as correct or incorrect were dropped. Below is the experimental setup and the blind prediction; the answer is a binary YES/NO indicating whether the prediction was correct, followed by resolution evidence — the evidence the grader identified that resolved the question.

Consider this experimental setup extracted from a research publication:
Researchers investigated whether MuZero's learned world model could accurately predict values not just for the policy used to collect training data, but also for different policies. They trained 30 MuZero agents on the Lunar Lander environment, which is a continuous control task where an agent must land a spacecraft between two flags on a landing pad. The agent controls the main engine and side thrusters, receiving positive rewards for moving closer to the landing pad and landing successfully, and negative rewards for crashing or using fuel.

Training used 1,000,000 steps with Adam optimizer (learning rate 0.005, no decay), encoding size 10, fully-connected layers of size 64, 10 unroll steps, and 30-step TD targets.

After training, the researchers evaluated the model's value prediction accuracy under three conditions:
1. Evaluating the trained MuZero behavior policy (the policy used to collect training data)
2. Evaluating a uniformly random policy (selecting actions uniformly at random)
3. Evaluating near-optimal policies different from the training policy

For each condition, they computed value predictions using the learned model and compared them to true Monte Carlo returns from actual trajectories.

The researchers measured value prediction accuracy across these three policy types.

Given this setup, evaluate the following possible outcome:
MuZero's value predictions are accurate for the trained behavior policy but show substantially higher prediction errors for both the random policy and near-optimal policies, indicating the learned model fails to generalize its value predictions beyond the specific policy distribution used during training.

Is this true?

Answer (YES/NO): YES